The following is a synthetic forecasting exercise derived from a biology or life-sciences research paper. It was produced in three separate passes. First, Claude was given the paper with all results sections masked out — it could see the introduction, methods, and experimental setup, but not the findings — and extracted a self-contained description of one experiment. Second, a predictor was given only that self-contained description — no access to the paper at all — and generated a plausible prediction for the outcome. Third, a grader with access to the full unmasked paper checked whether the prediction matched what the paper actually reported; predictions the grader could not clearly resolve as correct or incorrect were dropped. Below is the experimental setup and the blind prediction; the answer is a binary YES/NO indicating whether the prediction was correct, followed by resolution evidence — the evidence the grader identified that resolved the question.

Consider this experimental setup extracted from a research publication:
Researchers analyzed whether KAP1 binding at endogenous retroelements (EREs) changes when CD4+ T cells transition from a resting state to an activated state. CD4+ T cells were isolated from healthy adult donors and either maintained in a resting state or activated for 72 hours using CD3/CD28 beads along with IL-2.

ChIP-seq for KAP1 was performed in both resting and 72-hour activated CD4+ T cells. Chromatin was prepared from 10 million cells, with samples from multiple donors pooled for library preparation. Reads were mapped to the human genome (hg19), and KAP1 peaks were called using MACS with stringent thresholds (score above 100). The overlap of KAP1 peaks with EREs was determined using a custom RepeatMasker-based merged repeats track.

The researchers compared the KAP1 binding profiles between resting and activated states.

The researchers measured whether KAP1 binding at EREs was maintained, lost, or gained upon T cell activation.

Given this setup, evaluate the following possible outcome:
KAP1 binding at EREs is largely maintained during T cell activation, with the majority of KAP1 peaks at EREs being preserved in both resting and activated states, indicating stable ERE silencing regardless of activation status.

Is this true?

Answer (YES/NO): NO